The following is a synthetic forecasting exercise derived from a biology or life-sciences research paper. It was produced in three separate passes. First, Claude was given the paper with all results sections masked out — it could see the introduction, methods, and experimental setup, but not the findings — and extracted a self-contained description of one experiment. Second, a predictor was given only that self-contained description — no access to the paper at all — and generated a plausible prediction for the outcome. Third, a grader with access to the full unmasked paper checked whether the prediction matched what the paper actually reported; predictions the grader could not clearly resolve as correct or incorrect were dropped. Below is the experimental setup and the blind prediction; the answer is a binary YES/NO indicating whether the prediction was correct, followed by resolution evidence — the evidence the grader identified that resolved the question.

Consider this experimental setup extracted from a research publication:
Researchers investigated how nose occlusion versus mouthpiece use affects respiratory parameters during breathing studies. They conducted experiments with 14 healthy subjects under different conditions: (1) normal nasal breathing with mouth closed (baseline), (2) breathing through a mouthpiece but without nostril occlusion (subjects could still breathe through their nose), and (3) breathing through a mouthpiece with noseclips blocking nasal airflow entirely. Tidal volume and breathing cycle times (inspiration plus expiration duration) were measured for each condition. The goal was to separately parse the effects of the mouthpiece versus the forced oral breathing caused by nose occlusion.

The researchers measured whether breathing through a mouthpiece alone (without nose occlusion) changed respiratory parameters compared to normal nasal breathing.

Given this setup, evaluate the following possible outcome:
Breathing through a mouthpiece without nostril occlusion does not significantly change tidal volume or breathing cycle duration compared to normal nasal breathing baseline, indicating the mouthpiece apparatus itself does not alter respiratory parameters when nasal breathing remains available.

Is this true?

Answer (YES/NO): YES